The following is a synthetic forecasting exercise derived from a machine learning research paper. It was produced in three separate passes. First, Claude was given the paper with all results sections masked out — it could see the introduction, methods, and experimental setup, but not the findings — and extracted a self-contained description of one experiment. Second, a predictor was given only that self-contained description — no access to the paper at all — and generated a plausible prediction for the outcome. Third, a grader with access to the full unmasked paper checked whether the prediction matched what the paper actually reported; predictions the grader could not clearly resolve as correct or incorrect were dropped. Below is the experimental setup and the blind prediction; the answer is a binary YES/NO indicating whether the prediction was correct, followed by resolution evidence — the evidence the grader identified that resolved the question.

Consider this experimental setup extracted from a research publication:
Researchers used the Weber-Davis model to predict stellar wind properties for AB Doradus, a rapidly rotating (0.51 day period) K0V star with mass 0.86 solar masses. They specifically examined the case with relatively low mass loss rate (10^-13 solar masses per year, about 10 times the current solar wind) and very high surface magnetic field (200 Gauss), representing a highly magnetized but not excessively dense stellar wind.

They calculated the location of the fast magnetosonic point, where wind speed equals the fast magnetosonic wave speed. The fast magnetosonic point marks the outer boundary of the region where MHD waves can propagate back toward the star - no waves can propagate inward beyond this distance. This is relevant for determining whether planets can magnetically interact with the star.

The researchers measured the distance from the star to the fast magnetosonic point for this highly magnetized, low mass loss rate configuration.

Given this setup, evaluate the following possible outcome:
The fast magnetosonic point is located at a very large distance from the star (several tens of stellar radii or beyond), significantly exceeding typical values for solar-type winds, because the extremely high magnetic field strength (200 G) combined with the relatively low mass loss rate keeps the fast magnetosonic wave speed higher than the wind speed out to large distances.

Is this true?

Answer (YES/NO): YES